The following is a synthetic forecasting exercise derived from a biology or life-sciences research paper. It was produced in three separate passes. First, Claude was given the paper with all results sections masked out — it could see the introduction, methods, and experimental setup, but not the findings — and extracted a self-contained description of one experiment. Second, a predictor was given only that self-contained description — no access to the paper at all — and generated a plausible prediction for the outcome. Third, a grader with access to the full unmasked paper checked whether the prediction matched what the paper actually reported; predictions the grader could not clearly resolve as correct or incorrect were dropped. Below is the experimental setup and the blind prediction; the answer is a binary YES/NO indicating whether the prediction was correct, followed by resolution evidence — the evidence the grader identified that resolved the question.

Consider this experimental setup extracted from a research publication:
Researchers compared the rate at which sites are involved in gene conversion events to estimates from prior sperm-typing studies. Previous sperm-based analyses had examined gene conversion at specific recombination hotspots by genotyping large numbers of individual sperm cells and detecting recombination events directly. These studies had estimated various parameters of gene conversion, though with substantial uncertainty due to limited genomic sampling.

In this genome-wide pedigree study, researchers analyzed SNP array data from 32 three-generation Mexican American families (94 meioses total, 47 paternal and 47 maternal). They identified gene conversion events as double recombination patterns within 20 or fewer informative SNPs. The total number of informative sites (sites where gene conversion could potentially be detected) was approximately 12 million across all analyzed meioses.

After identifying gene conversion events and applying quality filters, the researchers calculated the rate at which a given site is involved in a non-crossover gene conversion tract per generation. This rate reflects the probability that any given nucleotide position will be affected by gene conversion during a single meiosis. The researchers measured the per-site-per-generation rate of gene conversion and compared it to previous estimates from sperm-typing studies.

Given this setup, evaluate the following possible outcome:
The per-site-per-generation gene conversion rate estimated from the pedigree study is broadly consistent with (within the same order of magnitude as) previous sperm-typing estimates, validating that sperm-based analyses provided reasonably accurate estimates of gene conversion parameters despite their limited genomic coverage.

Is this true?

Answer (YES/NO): YES